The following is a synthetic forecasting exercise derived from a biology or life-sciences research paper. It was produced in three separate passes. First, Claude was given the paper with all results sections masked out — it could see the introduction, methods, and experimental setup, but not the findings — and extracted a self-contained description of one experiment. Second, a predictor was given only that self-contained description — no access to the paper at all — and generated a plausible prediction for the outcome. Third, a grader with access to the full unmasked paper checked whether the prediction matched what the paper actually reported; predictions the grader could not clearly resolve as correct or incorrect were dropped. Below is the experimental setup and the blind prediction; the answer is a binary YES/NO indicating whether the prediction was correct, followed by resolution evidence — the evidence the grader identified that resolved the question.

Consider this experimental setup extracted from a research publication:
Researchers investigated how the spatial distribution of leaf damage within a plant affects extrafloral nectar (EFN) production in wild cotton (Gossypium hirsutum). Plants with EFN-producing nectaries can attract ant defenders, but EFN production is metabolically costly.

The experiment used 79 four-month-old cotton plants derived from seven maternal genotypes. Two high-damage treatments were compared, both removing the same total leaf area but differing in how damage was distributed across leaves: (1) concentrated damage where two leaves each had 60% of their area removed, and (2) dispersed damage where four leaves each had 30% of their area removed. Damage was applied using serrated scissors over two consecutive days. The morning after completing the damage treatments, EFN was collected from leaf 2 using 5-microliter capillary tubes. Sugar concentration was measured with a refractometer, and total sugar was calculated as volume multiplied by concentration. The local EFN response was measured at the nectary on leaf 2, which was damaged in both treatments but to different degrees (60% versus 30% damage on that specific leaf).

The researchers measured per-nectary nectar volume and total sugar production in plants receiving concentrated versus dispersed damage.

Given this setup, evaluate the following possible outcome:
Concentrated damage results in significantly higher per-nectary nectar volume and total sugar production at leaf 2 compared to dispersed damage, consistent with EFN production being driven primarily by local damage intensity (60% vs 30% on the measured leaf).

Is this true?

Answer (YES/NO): NO